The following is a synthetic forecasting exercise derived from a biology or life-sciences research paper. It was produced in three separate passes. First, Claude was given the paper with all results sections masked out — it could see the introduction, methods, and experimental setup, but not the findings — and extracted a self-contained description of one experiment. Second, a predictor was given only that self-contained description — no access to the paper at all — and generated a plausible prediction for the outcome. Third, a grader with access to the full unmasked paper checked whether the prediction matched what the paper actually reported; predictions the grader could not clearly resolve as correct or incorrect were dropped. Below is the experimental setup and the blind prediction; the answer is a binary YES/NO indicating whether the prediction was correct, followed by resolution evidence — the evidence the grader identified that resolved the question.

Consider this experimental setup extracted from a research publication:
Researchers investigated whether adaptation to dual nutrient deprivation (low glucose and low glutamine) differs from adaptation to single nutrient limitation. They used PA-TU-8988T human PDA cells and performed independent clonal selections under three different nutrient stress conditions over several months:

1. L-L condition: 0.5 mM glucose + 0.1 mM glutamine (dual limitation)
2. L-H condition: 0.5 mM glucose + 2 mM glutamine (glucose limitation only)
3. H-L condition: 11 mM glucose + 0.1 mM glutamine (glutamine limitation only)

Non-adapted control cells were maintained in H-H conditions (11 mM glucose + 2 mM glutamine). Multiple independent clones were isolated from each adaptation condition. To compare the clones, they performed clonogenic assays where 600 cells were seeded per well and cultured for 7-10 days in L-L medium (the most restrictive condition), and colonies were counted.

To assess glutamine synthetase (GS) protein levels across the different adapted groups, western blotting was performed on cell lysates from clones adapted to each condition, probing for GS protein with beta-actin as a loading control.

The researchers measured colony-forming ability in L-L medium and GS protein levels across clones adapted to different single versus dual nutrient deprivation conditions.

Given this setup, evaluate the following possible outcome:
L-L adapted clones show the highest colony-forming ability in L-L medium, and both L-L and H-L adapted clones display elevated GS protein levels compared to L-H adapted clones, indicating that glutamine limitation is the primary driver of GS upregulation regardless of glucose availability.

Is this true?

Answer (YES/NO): NO